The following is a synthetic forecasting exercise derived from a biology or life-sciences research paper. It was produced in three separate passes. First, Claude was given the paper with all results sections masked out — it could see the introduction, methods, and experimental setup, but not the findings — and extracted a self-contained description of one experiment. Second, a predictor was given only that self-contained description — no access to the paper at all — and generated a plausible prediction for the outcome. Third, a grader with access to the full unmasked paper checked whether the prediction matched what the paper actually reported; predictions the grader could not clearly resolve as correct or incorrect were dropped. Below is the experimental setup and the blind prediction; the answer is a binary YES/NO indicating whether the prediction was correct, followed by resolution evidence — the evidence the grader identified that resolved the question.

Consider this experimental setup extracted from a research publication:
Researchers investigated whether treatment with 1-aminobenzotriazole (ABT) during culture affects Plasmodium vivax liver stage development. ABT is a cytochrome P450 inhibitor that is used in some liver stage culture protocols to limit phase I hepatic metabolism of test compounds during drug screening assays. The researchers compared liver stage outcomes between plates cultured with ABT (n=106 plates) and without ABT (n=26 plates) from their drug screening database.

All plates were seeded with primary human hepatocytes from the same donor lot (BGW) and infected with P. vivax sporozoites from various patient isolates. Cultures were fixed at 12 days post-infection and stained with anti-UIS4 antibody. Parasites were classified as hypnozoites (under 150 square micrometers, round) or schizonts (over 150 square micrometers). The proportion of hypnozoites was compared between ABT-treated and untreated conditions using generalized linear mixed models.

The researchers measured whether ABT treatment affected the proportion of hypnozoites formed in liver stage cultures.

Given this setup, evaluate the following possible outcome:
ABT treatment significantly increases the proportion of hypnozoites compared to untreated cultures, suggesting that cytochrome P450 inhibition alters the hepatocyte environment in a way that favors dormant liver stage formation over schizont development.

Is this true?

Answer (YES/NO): NO